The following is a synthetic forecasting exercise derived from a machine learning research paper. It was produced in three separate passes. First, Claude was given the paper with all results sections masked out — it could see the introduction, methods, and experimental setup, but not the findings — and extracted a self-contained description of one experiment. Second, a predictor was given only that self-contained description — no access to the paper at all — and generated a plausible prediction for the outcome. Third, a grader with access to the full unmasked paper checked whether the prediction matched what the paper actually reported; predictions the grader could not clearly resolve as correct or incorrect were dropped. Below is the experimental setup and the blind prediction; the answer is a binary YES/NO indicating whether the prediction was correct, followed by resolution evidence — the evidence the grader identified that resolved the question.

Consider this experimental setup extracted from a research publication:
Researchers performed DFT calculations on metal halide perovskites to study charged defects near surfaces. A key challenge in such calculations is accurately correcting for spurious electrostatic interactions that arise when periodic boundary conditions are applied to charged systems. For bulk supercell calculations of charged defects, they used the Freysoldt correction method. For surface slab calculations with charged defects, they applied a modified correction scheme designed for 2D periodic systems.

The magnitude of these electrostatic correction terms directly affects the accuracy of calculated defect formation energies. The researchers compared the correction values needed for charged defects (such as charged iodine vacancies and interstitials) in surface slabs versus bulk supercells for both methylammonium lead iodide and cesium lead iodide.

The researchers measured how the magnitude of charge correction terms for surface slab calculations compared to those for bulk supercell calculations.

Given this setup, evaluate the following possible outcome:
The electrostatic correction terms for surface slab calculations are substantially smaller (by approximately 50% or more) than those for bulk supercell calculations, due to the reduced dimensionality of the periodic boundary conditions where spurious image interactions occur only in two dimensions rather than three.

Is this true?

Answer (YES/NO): NO